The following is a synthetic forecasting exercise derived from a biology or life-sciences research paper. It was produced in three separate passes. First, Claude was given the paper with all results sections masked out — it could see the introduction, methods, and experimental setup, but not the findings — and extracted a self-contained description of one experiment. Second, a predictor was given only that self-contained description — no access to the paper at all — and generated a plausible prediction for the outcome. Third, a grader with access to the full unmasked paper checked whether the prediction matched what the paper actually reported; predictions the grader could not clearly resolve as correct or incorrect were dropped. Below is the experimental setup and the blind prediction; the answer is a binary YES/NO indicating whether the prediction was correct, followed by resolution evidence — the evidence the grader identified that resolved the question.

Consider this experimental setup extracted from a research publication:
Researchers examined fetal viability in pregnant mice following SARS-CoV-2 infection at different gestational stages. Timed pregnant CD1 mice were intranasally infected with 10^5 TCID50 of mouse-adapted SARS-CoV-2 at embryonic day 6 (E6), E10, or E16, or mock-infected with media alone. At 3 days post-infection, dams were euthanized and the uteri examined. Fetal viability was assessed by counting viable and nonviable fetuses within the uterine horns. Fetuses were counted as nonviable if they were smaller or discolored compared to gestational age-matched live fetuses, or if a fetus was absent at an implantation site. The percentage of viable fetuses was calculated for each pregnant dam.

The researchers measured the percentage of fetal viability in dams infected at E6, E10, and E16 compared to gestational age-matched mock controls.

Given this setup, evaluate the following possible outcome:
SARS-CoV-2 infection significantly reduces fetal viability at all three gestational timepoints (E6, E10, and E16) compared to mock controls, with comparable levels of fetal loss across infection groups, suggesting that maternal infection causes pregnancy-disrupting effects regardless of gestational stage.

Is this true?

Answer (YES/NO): NO